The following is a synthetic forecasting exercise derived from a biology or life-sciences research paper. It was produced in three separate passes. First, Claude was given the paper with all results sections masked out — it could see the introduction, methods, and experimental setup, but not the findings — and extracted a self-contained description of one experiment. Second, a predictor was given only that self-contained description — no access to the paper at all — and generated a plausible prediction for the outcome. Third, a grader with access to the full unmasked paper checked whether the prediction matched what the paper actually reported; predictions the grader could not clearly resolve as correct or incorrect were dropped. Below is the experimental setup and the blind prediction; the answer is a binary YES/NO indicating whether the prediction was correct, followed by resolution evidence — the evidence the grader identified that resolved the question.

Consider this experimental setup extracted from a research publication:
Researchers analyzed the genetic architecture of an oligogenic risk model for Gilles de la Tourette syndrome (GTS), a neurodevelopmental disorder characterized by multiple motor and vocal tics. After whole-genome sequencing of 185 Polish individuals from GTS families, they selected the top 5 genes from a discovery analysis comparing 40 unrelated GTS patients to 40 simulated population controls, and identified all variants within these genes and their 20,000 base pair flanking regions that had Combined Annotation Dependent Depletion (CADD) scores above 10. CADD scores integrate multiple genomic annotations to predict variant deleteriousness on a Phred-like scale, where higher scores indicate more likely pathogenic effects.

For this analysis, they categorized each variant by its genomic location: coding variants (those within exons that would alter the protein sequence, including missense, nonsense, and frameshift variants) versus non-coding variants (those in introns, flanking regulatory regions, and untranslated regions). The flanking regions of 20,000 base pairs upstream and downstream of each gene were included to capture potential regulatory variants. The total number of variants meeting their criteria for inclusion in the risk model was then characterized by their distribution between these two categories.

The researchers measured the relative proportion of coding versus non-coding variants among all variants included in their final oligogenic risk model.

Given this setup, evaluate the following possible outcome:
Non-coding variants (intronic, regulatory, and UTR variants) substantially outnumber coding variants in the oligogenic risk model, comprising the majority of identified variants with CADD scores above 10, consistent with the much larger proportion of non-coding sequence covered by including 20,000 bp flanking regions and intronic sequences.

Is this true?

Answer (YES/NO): YES